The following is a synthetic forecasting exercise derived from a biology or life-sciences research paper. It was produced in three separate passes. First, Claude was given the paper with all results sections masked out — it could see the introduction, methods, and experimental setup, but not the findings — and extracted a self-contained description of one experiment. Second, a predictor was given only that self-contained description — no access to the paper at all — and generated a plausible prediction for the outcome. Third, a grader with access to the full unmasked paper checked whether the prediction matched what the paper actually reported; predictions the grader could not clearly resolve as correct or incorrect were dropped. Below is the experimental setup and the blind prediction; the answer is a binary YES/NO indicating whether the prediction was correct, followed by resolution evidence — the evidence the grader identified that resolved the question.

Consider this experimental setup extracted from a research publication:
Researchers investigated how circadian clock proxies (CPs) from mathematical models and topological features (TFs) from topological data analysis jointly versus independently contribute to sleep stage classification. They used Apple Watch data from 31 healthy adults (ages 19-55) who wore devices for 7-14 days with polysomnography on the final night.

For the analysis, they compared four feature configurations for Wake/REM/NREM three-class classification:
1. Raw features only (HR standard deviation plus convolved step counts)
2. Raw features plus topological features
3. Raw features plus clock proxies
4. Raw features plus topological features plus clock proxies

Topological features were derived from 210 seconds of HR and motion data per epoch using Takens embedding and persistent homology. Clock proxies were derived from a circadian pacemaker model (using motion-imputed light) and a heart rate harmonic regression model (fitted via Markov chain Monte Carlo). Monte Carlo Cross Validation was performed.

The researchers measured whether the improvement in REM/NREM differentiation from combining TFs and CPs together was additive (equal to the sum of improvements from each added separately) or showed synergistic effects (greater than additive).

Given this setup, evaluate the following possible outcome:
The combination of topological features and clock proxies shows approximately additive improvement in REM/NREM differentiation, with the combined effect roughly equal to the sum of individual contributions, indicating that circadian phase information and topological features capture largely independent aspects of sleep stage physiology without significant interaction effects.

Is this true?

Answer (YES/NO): YES